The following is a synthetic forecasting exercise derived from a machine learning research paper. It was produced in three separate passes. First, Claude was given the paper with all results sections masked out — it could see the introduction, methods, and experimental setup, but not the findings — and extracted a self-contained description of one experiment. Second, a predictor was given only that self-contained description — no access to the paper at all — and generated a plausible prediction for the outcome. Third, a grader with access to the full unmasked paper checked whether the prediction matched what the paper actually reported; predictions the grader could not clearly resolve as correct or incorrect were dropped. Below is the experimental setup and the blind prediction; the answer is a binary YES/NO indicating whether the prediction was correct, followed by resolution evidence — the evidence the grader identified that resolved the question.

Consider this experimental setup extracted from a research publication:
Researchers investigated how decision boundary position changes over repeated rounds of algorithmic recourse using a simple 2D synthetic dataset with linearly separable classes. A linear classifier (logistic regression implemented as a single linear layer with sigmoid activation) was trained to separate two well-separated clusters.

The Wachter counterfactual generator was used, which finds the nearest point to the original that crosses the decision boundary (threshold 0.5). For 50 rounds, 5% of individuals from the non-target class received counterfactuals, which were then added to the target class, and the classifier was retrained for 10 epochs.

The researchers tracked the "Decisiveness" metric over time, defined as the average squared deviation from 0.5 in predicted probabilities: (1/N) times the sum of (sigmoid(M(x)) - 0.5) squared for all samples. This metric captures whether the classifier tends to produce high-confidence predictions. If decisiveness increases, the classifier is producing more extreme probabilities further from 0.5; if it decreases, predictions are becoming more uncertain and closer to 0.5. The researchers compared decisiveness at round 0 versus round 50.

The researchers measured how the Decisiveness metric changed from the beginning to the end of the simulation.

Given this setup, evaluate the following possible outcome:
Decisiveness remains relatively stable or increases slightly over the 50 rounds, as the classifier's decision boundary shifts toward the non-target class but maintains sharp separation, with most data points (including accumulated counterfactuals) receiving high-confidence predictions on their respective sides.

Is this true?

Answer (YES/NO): YES